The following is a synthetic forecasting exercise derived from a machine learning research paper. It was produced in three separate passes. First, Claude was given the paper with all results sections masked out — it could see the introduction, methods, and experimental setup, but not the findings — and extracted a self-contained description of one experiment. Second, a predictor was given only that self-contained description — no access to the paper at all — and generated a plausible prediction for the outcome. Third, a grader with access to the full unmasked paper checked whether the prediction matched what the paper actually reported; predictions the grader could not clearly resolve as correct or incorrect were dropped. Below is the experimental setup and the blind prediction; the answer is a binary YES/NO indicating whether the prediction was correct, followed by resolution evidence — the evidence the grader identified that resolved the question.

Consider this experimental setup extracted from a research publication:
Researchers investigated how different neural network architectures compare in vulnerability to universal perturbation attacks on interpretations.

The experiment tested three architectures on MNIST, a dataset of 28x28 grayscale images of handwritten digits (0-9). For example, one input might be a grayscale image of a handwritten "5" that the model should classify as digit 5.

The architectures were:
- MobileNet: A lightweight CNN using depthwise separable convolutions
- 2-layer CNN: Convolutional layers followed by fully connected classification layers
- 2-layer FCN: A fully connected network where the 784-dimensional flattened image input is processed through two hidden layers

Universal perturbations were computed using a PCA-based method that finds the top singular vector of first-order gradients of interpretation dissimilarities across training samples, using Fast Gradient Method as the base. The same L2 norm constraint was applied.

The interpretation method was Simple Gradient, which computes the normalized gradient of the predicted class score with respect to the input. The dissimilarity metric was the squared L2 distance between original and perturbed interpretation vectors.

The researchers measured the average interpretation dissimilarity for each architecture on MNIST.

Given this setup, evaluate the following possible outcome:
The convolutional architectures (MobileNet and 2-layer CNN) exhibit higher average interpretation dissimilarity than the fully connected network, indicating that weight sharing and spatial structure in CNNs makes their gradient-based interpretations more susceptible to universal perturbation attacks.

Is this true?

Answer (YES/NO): YES